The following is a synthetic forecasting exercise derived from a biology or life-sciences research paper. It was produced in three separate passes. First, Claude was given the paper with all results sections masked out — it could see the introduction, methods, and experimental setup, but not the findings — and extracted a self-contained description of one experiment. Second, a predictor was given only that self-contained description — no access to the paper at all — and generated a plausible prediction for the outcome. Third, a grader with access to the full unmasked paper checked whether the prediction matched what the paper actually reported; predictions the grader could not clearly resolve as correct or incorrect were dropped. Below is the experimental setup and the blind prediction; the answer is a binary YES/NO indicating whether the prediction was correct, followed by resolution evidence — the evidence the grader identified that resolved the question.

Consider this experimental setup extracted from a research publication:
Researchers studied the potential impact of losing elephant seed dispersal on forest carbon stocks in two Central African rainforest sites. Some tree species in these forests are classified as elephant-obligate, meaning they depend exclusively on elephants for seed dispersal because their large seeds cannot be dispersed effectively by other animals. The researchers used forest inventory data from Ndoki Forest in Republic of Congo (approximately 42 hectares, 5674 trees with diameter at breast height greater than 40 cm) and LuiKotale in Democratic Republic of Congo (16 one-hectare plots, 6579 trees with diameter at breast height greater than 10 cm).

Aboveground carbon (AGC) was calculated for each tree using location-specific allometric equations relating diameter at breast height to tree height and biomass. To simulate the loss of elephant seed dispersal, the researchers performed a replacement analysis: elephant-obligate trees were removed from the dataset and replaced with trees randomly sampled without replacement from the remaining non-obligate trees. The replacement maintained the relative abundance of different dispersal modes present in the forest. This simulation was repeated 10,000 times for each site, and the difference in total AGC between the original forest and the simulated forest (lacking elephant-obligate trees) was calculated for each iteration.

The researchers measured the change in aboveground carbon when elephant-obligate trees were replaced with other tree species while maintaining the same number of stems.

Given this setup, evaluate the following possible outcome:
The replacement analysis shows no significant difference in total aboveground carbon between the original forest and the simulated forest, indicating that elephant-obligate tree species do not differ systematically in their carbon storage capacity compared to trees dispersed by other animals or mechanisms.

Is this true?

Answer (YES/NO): NO